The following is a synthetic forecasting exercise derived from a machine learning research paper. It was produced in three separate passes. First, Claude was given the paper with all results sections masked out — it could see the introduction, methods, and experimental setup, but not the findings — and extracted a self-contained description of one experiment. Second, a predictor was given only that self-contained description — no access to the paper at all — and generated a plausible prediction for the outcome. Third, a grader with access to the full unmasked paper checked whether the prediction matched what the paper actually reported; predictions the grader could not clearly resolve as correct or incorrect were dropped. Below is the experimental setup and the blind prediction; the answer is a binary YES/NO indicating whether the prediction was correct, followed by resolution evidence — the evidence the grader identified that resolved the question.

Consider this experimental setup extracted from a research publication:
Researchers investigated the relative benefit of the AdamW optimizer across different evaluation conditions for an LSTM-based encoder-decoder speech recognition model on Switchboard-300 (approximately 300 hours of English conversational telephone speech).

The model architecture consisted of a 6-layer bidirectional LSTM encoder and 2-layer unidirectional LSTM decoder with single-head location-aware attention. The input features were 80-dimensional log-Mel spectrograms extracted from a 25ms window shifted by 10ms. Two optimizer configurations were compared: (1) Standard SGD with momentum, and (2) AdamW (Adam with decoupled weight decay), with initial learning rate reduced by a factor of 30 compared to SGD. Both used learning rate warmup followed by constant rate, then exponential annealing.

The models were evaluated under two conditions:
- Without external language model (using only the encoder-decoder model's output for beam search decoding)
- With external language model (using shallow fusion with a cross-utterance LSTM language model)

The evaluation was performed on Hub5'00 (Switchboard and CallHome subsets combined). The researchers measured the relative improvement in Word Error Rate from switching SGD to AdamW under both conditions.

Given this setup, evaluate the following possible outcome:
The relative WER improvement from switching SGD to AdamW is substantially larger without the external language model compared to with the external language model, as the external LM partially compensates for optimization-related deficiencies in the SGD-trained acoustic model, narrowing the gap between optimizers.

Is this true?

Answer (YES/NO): YES